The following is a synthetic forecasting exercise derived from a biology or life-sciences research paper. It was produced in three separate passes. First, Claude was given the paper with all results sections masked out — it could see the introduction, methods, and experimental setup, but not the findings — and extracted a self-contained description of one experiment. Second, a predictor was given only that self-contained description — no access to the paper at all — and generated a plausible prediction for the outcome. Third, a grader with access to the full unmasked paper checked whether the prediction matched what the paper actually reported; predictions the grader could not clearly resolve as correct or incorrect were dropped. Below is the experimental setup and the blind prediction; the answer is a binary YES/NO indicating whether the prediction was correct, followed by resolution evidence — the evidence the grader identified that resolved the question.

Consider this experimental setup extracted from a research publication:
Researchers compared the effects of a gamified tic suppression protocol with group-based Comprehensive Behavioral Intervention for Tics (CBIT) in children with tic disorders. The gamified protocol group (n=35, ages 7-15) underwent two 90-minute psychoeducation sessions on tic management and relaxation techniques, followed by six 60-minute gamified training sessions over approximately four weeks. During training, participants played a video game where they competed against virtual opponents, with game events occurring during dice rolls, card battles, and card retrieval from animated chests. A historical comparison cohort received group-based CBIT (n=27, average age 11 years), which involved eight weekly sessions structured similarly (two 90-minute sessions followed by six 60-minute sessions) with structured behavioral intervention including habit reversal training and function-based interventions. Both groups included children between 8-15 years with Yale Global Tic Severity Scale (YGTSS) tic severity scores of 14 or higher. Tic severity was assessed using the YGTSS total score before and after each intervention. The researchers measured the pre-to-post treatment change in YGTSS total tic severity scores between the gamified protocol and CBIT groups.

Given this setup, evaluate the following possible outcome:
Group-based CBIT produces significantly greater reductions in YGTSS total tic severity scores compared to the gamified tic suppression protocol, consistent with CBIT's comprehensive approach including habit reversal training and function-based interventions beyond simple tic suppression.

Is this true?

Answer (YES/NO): NO